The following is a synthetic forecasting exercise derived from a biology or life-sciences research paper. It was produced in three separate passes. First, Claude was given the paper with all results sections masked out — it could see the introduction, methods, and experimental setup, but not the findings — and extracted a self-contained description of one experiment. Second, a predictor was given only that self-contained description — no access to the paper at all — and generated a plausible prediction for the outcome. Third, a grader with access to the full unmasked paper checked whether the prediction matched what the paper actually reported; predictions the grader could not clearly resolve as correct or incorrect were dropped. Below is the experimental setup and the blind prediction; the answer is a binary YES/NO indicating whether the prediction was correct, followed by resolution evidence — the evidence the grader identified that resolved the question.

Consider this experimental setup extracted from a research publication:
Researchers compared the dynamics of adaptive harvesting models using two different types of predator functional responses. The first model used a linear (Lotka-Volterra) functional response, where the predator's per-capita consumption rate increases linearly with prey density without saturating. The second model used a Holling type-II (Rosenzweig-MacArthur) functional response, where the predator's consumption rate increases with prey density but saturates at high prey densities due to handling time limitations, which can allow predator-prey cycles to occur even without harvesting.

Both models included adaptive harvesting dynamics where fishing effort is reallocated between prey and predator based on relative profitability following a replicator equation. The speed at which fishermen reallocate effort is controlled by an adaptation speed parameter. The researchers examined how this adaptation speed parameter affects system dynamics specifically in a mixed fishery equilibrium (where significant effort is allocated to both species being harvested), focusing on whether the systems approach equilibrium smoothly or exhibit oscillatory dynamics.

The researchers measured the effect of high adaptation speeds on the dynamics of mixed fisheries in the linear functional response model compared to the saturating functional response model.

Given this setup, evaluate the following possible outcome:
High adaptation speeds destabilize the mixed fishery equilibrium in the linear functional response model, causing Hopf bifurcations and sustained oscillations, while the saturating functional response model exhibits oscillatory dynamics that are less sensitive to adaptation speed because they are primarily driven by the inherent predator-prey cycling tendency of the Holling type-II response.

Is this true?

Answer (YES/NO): NO